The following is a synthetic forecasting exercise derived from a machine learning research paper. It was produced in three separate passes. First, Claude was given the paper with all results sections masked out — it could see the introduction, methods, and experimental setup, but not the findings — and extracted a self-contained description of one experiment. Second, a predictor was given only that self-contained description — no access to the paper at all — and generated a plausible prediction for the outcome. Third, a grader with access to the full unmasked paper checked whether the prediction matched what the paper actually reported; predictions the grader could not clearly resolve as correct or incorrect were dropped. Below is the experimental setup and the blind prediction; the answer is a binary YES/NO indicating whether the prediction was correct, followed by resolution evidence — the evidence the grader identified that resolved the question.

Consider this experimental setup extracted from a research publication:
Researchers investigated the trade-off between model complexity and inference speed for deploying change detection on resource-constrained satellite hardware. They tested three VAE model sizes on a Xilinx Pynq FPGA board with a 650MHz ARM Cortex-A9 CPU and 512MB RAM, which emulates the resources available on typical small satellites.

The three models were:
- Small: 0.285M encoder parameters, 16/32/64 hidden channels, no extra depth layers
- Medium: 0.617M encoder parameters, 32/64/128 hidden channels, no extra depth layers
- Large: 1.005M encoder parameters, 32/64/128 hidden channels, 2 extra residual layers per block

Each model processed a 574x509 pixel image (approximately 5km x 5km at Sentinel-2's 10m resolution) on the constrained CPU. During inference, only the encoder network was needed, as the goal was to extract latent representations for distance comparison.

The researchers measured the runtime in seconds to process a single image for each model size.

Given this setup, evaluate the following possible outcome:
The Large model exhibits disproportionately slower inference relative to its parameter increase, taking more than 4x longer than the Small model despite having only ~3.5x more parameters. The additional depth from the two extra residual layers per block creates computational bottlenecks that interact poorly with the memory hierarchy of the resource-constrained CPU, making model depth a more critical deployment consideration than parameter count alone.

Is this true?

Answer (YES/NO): YES